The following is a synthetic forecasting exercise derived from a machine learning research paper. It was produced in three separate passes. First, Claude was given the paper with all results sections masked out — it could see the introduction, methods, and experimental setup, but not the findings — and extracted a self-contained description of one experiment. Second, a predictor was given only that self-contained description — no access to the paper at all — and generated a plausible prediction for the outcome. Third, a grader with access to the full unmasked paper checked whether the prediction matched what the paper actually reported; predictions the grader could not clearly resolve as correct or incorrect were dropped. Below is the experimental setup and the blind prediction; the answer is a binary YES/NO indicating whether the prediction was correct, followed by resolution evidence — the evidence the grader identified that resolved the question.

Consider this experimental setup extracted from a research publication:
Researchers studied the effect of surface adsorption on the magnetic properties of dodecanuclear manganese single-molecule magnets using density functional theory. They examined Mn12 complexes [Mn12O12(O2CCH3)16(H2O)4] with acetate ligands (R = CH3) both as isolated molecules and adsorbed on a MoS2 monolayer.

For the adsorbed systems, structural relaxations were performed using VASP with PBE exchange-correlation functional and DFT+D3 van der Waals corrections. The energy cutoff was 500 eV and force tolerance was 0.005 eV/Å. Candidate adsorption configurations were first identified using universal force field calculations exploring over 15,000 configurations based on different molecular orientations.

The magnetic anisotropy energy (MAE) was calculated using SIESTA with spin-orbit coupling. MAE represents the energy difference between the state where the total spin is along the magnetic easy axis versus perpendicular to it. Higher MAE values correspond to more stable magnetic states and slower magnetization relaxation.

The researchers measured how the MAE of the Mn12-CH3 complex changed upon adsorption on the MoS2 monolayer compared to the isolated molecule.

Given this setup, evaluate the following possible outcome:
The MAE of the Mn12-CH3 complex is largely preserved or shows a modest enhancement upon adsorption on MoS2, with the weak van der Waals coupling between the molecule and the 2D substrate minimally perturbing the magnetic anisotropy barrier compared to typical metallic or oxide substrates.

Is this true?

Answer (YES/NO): NO